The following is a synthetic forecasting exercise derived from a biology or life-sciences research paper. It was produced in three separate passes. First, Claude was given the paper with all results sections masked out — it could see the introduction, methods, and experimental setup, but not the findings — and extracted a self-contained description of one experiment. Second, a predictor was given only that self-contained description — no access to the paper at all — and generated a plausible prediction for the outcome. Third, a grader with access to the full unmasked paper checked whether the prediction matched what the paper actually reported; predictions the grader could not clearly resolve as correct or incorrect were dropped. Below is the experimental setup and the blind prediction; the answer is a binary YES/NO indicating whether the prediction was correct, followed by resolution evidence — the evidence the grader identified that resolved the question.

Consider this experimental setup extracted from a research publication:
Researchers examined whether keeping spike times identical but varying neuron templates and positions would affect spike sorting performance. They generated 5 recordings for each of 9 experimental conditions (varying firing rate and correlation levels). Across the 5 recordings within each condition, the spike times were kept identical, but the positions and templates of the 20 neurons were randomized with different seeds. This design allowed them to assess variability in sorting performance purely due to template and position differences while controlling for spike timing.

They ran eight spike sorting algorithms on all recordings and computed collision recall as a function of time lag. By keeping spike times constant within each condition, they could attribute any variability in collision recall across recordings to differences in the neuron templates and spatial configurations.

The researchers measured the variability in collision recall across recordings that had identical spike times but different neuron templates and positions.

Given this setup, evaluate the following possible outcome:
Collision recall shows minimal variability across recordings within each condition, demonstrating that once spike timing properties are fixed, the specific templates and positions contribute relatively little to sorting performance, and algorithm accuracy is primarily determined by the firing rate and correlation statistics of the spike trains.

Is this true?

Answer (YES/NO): NO